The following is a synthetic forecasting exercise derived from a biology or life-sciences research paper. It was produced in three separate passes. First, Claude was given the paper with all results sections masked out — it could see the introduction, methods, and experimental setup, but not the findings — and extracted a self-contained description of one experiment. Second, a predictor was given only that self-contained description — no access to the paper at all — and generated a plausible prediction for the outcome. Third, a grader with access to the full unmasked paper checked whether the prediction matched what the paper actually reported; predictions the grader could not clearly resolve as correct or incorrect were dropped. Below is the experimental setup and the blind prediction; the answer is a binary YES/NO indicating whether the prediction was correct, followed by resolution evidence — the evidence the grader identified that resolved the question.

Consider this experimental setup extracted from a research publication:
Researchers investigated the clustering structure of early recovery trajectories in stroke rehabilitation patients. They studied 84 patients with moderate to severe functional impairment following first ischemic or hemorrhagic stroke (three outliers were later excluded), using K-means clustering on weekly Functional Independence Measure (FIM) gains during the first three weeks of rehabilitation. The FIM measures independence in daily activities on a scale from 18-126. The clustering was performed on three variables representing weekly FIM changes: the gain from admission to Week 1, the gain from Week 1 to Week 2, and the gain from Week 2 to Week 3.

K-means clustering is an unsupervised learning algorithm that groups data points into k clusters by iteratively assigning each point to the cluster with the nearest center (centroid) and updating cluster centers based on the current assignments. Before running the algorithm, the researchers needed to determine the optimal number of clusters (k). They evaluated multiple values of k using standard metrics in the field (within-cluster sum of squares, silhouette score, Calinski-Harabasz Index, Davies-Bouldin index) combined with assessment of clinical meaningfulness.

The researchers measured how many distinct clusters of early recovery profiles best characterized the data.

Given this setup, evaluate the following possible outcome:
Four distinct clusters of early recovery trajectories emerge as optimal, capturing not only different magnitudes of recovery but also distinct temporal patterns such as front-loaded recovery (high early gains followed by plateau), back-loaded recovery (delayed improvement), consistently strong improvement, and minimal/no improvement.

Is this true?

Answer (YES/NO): NO